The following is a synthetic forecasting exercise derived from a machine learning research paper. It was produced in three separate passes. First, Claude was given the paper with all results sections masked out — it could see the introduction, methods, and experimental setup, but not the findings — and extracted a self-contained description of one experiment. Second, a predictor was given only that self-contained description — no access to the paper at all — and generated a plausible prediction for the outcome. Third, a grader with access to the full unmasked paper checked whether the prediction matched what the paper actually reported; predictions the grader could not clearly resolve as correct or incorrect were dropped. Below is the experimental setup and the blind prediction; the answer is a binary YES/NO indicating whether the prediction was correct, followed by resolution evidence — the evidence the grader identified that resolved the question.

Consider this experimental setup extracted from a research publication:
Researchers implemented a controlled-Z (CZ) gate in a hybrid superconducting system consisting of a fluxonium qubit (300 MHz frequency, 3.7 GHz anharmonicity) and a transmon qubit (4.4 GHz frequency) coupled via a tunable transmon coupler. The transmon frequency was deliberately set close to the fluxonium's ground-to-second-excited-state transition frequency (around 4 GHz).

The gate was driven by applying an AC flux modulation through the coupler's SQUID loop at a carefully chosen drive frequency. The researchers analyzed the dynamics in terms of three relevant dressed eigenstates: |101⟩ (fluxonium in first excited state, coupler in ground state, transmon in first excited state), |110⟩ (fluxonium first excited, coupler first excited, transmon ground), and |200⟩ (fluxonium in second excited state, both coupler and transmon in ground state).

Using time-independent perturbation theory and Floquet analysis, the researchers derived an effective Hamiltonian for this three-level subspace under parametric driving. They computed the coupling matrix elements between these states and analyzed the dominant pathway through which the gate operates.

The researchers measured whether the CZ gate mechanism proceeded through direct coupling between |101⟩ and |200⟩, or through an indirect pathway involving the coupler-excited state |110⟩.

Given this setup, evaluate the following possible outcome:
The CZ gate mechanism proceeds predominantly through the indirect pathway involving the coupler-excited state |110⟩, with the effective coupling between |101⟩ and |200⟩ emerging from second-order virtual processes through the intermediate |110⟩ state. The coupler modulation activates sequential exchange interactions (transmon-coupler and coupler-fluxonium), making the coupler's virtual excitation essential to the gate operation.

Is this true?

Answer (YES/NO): YES